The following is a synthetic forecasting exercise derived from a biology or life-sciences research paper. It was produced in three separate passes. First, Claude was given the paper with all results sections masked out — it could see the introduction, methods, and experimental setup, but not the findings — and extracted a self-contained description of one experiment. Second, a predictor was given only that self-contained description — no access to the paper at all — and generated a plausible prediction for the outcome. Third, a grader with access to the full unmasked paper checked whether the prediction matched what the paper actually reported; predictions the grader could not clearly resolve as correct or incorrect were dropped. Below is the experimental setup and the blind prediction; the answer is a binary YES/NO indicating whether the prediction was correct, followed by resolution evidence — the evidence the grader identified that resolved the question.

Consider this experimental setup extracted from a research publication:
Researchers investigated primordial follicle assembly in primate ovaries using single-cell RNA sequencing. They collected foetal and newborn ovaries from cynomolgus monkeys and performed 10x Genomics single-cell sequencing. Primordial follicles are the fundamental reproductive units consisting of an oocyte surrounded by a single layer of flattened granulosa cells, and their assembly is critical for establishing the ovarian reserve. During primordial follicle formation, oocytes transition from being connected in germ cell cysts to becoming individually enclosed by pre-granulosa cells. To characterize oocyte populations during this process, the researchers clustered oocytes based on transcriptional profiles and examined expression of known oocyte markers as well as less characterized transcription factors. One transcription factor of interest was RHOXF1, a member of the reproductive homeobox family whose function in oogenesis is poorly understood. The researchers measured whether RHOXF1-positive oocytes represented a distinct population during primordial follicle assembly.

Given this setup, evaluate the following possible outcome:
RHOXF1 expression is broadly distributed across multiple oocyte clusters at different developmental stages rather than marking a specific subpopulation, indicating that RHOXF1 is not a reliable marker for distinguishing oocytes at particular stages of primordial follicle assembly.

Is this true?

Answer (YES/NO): NO